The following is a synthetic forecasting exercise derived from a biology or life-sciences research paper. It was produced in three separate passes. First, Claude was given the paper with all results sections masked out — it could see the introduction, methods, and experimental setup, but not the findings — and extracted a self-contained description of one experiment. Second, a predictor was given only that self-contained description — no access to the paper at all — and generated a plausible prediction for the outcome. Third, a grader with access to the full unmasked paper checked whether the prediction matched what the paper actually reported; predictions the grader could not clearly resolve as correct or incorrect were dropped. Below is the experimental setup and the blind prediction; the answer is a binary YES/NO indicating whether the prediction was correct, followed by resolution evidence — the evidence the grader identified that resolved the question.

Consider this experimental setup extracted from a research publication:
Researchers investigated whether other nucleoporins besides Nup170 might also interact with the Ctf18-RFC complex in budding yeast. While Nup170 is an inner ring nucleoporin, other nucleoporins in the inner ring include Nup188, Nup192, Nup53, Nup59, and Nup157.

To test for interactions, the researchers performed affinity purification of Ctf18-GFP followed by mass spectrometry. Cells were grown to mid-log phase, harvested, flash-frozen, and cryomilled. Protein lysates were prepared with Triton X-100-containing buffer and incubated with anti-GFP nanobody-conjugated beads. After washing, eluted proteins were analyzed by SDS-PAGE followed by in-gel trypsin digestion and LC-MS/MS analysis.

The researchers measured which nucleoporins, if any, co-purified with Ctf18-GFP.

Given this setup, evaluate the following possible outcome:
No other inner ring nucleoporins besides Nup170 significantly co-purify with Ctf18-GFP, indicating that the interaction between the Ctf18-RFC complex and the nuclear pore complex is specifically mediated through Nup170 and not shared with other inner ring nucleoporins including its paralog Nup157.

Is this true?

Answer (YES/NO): NO